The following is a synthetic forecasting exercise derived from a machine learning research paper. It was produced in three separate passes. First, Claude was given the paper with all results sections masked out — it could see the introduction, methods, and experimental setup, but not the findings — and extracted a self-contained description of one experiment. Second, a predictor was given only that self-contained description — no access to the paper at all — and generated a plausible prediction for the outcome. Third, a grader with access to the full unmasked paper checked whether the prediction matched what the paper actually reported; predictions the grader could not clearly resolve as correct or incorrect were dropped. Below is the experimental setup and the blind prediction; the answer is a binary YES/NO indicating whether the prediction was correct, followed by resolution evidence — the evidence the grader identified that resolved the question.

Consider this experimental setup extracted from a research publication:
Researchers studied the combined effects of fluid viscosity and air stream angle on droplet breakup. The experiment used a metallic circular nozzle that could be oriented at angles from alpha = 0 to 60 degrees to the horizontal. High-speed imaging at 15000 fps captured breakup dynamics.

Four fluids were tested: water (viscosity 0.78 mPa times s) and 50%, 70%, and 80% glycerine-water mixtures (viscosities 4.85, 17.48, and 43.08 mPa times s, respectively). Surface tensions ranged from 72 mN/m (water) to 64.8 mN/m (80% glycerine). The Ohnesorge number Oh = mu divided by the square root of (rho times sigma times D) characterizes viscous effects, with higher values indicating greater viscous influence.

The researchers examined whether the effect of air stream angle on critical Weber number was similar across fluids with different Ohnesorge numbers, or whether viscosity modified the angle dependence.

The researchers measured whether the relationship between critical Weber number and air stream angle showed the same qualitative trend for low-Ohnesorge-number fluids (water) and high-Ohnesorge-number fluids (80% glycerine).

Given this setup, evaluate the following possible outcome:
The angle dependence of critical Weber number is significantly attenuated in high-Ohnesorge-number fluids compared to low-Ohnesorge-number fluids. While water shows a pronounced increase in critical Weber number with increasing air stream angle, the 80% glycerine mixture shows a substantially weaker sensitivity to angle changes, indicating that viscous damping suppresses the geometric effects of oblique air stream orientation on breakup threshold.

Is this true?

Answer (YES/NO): NO